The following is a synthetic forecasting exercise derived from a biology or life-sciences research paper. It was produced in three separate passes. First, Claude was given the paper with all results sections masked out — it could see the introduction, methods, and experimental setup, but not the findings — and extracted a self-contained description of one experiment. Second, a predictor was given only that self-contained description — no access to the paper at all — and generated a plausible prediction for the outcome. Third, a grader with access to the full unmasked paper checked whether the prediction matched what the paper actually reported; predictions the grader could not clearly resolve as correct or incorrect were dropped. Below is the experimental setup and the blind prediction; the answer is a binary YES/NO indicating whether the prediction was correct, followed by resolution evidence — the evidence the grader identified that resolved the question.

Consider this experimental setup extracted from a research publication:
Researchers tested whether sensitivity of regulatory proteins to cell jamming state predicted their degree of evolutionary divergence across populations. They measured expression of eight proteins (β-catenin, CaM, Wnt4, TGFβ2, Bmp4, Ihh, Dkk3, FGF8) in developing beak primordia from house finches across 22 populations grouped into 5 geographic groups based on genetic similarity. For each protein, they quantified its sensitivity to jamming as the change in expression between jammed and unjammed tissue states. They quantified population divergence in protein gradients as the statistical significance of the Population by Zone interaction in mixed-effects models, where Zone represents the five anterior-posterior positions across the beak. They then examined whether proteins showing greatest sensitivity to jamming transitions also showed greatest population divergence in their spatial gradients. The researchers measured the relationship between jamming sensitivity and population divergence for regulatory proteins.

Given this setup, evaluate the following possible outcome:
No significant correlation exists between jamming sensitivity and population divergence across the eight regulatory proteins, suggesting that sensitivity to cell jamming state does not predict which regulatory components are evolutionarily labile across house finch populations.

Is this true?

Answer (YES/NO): NO